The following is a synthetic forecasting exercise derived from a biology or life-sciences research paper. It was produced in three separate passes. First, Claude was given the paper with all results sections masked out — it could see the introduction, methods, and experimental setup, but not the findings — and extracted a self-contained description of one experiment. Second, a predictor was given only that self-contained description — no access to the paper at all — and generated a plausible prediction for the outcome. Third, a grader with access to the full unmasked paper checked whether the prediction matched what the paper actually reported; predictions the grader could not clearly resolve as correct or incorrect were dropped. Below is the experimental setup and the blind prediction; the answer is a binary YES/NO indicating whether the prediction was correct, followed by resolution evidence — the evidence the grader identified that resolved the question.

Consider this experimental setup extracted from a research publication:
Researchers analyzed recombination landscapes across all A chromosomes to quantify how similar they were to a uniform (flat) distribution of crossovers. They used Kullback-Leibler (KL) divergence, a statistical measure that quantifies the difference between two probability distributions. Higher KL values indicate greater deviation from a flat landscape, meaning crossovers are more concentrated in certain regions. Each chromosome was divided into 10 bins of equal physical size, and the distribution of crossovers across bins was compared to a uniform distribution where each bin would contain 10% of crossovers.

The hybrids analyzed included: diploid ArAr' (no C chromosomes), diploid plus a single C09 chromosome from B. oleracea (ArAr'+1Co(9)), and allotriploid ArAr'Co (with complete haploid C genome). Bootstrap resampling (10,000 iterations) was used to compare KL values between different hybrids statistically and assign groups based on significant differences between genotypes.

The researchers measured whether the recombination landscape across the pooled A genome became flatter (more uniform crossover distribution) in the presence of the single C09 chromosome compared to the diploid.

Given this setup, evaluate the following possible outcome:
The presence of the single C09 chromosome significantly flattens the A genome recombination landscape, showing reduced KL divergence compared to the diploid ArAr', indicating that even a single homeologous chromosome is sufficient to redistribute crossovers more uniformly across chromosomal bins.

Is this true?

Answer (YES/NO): YES